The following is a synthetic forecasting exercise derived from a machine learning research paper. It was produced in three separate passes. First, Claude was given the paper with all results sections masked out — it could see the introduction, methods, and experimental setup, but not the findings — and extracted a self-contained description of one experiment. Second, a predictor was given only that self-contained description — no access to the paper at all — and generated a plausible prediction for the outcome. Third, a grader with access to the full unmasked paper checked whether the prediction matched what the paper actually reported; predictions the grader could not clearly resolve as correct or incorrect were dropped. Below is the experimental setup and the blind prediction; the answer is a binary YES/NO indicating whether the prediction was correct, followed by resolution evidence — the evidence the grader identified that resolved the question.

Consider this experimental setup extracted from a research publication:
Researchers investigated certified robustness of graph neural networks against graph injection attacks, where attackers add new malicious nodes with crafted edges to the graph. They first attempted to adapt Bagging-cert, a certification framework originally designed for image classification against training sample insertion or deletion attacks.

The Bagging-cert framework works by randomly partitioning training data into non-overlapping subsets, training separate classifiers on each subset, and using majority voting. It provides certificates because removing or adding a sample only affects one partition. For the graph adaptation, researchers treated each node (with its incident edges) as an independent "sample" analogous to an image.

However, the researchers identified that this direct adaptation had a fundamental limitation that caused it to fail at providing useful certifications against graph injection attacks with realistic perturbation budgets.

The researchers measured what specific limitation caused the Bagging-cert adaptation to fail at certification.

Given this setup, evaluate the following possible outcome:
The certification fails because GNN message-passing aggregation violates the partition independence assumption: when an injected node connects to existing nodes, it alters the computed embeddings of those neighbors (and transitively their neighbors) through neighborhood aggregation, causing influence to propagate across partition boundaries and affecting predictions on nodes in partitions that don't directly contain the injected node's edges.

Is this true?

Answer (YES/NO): NO